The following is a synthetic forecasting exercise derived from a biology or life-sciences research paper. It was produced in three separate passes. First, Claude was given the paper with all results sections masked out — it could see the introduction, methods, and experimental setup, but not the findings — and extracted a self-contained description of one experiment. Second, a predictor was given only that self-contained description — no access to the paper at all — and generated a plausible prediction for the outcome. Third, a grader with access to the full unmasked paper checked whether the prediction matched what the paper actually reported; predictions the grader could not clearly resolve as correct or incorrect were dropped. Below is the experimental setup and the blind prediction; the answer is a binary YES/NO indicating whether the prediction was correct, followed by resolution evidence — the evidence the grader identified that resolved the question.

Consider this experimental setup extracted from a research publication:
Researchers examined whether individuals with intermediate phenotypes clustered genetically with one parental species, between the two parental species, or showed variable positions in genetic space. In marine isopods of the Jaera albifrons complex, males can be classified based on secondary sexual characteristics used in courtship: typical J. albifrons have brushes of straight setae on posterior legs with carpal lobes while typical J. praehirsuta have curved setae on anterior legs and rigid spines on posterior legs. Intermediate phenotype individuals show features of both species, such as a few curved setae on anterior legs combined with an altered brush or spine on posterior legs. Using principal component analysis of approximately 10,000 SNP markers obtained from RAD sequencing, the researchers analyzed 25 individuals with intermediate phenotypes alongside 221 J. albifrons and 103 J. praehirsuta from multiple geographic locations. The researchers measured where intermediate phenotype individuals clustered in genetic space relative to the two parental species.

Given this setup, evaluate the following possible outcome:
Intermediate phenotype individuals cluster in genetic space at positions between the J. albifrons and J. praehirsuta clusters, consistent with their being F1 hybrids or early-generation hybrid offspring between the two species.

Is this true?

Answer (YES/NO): NO